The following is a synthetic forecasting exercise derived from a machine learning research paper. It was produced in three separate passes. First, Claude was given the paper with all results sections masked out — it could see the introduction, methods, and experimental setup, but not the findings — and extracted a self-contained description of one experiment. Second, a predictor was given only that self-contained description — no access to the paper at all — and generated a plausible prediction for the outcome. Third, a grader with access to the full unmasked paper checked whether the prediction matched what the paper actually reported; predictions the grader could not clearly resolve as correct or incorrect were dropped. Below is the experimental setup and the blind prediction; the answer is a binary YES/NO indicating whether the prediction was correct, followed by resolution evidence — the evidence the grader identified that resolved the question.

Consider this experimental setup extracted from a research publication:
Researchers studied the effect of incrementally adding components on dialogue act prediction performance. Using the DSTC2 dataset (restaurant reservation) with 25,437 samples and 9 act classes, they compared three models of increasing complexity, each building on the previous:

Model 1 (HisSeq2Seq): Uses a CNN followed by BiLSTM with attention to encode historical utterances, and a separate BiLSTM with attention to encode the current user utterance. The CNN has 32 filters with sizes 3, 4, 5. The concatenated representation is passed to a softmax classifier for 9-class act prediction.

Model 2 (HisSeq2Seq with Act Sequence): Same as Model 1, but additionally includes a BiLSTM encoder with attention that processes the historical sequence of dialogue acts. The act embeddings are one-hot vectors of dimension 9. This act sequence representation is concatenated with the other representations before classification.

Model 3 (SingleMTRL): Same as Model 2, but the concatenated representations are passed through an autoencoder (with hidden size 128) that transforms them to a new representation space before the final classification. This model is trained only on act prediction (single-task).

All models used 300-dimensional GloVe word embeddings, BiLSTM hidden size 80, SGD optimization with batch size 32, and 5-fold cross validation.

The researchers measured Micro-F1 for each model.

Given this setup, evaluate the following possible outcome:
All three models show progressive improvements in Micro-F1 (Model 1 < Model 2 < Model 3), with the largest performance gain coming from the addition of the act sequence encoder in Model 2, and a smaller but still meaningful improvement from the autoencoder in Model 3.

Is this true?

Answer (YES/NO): YES